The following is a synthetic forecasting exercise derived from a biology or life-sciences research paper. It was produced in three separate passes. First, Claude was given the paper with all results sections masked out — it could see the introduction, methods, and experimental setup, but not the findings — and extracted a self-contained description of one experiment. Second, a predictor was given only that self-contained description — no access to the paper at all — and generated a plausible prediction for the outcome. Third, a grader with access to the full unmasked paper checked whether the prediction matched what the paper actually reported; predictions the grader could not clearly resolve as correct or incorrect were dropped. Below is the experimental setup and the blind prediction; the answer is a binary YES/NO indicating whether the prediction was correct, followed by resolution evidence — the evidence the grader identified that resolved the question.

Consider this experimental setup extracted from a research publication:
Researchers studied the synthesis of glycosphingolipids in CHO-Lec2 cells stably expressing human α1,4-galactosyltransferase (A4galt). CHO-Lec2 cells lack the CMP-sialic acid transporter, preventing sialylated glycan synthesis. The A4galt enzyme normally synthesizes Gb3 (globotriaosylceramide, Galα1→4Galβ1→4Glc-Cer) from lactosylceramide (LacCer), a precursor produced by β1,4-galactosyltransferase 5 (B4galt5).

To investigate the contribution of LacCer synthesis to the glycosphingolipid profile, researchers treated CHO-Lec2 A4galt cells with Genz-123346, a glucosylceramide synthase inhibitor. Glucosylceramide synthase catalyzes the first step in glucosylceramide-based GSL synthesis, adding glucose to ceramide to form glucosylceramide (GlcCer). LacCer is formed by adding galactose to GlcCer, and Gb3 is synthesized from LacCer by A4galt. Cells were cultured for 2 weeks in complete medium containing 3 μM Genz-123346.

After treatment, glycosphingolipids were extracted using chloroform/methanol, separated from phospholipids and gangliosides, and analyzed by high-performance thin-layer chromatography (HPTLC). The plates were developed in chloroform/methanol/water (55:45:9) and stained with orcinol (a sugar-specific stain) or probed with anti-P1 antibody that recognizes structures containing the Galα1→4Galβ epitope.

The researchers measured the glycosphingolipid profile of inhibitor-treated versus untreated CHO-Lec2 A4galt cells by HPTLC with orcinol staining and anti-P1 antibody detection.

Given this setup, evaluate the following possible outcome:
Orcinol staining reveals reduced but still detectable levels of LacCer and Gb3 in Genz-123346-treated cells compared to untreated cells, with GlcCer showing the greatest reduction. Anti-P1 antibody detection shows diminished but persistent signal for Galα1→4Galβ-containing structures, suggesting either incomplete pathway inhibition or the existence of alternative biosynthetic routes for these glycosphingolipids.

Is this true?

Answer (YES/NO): NO